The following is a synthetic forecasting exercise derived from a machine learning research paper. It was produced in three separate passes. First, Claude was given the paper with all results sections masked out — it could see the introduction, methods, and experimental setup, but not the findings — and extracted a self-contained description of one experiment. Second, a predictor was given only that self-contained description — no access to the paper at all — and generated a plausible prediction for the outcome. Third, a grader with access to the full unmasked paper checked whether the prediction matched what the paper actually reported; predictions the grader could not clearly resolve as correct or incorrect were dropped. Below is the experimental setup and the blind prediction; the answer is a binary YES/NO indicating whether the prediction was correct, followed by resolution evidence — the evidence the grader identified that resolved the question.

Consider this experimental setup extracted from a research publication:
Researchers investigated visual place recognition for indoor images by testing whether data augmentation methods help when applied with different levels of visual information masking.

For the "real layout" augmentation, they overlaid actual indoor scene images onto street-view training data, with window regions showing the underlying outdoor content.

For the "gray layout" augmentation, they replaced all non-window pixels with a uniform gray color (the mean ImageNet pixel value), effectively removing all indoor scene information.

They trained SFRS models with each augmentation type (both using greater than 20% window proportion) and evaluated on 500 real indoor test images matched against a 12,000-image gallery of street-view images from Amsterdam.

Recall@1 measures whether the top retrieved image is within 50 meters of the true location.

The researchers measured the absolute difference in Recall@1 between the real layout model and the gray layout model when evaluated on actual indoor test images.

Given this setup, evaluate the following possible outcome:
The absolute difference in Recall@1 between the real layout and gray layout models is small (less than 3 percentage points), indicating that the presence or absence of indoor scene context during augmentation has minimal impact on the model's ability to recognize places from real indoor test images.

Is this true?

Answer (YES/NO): NO